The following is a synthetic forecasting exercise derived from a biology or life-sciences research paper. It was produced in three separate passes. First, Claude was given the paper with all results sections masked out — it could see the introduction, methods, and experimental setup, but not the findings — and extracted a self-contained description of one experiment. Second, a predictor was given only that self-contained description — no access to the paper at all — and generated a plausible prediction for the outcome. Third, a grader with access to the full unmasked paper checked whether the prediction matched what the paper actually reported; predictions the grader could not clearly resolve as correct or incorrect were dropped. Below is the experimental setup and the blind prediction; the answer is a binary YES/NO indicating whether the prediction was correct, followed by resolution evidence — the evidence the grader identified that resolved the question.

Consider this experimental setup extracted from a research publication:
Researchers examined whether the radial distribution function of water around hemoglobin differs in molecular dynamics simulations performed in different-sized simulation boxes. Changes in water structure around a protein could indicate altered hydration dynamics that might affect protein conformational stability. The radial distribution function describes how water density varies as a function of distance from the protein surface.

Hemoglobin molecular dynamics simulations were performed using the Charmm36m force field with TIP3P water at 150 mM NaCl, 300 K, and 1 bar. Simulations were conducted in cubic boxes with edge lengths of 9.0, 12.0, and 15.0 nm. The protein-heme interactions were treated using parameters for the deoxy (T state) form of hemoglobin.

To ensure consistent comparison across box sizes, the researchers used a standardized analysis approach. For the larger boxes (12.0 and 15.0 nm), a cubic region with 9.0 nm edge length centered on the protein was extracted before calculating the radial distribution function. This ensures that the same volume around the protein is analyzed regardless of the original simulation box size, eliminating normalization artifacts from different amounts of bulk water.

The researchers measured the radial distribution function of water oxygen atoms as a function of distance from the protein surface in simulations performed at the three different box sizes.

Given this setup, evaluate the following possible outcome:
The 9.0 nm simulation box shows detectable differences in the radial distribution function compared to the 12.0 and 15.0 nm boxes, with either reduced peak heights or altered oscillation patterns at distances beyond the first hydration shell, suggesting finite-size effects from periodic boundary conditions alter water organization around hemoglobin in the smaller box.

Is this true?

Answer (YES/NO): NO